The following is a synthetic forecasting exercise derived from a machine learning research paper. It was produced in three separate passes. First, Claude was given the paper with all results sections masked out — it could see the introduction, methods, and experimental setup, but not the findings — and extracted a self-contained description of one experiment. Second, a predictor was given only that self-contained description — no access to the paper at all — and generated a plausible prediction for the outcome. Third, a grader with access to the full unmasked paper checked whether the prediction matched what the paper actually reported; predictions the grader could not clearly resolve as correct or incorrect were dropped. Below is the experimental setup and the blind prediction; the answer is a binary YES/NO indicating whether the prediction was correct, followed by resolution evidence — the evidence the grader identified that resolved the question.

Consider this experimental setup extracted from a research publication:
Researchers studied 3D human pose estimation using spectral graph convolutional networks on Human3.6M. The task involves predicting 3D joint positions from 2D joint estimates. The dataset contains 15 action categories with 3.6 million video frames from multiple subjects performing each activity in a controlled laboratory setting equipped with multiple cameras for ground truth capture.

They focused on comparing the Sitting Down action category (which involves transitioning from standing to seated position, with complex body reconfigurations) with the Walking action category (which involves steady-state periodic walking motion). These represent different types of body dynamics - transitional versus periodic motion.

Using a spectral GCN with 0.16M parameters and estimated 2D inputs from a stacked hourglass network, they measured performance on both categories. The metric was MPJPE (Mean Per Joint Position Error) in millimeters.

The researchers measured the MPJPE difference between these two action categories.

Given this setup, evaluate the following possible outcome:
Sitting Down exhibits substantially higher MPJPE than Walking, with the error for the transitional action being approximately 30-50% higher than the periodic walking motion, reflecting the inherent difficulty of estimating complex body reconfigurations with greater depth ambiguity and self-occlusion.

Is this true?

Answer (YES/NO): NO